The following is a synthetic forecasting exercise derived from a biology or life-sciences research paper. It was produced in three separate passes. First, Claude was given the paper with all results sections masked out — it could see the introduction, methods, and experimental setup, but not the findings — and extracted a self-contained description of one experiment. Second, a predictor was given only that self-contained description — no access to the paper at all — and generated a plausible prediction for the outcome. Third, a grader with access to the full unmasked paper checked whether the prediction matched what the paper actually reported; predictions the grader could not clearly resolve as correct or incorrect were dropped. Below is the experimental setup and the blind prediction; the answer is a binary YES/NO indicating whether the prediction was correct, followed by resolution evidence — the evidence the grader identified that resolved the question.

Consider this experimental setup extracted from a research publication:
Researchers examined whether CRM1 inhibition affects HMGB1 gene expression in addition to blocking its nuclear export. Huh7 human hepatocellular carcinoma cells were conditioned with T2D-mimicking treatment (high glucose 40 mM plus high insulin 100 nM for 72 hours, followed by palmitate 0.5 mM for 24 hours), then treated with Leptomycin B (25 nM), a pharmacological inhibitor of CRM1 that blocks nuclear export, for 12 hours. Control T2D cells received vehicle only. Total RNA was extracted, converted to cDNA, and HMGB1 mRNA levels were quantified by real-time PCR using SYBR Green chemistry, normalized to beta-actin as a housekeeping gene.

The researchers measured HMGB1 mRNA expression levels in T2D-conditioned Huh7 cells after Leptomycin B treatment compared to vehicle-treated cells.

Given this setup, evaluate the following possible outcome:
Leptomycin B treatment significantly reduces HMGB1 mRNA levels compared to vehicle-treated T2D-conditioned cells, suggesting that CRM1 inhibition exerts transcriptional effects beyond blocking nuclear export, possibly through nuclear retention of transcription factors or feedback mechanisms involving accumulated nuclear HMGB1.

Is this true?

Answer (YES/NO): YES